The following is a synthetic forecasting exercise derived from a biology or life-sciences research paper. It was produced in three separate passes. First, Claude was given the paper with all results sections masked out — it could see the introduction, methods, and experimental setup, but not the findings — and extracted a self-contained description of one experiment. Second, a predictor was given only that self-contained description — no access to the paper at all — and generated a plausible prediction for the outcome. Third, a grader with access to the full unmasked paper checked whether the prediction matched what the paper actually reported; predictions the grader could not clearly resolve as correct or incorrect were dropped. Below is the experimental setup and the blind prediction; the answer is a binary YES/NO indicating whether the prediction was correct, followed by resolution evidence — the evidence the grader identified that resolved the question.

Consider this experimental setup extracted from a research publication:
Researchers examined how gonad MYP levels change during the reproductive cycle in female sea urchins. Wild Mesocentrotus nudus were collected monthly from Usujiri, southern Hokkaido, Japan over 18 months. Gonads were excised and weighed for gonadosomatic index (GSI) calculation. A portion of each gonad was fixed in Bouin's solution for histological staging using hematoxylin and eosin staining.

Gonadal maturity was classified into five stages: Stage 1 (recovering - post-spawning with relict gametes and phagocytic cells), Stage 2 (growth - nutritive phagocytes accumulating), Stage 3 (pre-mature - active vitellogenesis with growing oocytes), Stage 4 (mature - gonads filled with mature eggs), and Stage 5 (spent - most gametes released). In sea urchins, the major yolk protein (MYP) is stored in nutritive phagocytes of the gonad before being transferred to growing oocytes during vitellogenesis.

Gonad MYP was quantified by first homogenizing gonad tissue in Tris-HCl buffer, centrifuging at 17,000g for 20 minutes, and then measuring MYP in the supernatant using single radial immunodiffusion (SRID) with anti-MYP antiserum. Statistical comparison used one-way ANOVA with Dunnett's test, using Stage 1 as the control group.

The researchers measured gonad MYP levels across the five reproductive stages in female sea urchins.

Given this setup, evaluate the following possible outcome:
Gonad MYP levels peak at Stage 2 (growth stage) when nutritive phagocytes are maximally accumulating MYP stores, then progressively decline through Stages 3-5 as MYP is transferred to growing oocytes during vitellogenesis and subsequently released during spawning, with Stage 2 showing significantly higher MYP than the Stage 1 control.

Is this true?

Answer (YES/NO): YES